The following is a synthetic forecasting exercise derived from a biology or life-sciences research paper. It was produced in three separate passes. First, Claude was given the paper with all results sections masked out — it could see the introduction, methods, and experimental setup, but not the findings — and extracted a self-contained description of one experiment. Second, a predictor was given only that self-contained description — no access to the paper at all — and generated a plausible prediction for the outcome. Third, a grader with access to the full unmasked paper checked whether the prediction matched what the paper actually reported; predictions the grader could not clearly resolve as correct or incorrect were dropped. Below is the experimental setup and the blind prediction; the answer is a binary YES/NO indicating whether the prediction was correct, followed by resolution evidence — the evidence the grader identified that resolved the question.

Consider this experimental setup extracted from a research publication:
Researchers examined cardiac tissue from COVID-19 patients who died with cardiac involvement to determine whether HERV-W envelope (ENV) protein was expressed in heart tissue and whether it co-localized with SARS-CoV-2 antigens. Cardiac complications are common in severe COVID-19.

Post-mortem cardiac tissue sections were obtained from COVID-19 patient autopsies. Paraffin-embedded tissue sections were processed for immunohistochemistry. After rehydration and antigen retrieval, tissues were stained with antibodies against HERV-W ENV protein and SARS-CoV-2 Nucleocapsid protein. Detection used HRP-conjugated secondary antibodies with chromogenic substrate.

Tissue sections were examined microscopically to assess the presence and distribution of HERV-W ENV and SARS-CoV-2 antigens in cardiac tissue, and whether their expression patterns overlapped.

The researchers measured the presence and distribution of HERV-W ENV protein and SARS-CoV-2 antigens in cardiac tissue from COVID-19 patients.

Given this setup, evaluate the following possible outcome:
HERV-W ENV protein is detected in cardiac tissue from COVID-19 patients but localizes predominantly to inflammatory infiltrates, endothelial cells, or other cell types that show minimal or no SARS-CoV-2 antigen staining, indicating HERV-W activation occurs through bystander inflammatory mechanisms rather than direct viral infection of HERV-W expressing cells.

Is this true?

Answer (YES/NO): YES